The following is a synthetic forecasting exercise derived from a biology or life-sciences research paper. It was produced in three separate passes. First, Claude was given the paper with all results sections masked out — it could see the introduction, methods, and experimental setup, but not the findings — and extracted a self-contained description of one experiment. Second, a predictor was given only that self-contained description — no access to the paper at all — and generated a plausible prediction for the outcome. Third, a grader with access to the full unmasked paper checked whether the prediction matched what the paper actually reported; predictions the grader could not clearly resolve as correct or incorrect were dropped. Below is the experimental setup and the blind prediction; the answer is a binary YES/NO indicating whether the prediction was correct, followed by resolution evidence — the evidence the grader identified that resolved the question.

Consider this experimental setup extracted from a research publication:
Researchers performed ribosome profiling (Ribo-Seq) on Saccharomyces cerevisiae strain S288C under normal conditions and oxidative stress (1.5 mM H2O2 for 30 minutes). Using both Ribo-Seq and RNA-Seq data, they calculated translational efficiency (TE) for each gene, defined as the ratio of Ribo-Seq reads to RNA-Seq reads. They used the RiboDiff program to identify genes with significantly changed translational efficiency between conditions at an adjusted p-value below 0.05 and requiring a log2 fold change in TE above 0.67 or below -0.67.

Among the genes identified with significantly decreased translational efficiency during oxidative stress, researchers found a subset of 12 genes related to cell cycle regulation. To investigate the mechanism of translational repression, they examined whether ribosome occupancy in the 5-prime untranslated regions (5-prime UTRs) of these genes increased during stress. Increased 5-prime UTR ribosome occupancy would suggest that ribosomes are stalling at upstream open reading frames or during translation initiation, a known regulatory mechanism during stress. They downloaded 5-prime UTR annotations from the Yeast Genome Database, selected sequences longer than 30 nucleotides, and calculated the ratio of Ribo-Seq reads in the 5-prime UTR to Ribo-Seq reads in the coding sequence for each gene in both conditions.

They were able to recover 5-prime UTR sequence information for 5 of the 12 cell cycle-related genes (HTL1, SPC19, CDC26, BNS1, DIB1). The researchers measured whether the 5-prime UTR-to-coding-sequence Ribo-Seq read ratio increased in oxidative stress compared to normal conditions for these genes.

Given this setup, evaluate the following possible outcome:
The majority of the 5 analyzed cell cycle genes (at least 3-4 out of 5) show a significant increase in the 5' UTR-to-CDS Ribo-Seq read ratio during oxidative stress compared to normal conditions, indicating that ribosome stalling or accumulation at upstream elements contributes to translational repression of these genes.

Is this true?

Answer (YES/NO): NO